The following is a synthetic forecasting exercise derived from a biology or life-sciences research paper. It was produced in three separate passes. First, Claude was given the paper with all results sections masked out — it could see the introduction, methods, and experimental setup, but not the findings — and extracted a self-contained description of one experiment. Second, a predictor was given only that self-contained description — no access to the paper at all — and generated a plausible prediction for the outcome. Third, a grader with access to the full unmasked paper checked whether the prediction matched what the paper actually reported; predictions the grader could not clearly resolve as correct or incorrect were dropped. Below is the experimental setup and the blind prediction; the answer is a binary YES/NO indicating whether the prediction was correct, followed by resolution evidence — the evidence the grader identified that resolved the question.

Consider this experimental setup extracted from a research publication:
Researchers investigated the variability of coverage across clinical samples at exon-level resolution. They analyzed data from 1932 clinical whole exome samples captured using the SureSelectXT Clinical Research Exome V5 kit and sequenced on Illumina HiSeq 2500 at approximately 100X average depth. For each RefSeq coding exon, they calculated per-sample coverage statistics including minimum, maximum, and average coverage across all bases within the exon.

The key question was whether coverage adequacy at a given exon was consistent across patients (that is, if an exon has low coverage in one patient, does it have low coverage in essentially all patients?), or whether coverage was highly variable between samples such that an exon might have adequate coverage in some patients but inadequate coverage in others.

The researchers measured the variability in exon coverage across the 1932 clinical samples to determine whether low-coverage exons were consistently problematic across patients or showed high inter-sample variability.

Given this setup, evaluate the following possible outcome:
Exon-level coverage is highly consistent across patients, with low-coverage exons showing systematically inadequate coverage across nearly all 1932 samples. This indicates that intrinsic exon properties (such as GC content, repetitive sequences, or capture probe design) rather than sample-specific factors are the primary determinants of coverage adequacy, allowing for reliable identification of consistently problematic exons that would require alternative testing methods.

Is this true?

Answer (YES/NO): YES